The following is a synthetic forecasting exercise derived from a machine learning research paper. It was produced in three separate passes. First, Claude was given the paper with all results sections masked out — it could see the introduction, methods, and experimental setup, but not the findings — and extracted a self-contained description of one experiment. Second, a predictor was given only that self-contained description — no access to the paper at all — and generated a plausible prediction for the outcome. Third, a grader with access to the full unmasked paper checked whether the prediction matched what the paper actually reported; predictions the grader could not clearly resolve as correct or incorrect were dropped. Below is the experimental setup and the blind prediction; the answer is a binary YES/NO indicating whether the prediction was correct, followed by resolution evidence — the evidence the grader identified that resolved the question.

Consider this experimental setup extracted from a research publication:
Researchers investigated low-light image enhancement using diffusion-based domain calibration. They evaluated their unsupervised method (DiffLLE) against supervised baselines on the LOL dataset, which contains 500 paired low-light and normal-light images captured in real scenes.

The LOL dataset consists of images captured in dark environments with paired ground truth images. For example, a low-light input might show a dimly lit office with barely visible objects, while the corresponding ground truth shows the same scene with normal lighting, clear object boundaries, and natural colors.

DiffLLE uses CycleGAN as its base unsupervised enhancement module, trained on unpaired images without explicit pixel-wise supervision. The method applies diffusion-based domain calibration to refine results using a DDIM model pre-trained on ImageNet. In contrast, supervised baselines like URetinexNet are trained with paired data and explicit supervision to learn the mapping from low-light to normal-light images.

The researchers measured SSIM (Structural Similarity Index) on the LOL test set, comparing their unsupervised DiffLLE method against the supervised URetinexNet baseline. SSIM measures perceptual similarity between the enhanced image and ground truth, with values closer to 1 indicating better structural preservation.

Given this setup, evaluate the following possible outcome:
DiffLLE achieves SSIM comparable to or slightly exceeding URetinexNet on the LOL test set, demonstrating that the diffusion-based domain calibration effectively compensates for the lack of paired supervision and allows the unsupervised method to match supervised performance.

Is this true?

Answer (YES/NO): NO